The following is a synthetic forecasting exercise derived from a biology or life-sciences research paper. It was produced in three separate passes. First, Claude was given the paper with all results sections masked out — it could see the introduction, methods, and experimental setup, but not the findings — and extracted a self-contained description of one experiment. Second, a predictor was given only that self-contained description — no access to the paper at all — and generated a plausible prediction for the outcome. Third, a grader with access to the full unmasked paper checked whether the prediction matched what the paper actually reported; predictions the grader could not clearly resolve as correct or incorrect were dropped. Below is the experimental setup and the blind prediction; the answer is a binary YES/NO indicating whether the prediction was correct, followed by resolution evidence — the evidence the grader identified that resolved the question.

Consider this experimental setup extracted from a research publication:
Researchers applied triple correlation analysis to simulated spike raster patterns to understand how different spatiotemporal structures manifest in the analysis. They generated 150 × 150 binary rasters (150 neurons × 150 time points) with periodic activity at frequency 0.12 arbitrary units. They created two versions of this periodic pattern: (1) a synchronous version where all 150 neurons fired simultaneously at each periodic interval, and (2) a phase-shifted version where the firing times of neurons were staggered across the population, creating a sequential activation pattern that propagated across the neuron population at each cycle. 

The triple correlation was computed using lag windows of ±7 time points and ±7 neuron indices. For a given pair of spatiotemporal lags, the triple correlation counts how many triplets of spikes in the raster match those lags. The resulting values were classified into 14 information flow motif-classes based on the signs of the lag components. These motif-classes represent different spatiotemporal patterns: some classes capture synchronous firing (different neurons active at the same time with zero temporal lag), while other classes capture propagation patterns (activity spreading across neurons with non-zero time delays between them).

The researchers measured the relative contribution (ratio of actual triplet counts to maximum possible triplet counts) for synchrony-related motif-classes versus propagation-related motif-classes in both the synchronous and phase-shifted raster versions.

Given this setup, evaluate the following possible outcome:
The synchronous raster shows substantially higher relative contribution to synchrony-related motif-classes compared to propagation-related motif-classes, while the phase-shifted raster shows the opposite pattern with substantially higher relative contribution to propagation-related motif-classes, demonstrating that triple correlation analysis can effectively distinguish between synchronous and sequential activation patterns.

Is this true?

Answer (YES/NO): NO